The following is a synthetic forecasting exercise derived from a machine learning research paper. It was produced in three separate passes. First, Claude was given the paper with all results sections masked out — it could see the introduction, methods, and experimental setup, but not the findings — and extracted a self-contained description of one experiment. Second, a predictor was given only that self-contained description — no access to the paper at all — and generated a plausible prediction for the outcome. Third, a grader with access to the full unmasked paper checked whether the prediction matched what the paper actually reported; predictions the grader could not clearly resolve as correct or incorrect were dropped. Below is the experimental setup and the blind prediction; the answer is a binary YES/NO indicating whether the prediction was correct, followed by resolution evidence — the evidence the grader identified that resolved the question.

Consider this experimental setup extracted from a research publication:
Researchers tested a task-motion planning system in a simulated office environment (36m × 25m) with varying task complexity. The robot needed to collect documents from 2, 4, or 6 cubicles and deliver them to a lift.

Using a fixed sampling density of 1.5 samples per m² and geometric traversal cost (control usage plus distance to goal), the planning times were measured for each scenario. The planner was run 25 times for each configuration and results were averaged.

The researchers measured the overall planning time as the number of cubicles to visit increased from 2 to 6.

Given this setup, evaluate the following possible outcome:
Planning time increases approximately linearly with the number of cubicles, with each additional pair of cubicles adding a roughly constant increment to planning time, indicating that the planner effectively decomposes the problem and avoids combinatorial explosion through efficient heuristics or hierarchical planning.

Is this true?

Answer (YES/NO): YES